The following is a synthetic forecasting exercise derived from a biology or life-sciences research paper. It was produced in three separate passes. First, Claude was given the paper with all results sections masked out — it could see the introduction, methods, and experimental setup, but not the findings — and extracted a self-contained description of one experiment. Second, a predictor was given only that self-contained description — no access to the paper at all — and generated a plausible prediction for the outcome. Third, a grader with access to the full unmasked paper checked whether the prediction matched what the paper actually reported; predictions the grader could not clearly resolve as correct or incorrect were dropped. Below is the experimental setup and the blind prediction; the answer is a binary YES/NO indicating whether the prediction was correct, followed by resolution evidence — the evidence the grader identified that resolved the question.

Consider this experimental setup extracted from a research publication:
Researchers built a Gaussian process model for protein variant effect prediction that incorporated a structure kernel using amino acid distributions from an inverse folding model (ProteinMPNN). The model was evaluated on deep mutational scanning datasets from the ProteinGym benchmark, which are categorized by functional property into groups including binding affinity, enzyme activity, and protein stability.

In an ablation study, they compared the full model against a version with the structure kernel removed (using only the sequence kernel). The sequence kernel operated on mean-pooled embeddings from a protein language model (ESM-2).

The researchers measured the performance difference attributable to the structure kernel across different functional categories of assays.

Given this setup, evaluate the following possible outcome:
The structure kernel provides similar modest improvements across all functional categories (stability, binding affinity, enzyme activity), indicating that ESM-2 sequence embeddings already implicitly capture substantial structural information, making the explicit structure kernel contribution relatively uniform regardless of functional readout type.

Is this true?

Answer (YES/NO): NO